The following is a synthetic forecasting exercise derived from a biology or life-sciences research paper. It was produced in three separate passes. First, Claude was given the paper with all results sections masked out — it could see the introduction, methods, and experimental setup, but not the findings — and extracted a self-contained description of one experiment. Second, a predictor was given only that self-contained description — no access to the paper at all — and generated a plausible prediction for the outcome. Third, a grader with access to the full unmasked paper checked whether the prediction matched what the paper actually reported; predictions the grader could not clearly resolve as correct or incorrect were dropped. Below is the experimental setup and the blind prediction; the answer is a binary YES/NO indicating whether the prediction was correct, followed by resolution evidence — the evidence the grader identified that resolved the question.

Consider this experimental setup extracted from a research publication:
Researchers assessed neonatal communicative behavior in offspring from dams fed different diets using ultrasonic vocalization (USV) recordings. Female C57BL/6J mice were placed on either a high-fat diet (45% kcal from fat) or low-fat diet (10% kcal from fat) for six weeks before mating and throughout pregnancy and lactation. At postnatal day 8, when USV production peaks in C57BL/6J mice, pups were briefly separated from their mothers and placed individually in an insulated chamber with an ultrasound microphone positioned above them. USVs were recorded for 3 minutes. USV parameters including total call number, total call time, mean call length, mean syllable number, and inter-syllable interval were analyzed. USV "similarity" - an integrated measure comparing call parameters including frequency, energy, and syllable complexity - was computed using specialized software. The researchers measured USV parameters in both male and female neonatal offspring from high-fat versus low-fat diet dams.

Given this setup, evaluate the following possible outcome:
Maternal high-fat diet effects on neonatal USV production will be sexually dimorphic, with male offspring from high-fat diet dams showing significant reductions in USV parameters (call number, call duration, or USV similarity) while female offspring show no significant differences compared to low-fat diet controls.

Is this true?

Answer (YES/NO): NO